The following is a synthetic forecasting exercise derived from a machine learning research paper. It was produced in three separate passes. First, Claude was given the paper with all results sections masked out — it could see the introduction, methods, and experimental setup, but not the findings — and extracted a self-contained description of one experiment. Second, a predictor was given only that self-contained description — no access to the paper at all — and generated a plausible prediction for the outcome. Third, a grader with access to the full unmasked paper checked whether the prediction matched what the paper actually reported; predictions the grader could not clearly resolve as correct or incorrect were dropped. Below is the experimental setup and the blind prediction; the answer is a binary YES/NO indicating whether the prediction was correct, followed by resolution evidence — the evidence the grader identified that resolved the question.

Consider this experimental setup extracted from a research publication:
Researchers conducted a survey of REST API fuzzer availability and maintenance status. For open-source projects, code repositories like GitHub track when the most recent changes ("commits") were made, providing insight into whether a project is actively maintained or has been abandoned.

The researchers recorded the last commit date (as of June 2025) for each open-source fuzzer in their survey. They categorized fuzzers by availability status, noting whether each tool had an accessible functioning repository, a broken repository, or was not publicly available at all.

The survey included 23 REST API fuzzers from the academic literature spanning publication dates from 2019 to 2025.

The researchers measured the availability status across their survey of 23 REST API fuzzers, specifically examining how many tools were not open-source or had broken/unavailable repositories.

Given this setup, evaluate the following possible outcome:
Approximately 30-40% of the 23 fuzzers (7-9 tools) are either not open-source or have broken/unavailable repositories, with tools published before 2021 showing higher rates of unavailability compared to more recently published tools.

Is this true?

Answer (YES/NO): NO